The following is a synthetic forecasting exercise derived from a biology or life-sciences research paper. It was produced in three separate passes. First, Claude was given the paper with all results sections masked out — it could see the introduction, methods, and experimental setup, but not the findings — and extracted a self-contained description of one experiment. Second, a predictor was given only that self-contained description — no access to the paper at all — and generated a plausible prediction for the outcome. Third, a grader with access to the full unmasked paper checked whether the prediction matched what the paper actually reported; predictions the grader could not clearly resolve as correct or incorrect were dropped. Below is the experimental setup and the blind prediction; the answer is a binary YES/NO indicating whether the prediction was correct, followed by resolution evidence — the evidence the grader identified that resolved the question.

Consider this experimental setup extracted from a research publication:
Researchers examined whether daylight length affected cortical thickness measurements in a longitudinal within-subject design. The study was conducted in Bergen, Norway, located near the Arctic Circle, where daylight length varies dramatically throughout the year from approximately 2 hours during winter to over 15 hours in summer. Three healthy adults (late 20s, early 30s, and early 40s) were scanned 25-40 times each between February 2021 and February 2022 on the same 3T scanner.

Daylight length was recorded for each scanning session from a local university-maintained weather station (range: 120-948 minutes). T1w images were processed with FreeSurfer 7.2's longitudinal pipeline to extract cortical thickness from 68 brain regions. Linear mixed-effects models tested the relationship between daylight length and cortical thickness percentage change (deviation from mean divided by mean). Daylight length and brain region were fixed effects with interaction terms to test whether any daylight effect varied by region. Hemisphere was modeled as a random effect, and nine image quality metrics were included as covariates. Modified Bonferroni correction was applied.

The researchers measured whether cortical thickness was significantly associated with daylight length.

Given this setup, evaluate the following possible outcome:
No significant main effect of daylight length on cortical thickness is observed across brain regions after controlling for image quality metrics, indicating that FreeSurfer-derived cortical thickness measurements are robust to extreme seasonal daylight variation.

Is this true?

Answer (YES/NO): YES